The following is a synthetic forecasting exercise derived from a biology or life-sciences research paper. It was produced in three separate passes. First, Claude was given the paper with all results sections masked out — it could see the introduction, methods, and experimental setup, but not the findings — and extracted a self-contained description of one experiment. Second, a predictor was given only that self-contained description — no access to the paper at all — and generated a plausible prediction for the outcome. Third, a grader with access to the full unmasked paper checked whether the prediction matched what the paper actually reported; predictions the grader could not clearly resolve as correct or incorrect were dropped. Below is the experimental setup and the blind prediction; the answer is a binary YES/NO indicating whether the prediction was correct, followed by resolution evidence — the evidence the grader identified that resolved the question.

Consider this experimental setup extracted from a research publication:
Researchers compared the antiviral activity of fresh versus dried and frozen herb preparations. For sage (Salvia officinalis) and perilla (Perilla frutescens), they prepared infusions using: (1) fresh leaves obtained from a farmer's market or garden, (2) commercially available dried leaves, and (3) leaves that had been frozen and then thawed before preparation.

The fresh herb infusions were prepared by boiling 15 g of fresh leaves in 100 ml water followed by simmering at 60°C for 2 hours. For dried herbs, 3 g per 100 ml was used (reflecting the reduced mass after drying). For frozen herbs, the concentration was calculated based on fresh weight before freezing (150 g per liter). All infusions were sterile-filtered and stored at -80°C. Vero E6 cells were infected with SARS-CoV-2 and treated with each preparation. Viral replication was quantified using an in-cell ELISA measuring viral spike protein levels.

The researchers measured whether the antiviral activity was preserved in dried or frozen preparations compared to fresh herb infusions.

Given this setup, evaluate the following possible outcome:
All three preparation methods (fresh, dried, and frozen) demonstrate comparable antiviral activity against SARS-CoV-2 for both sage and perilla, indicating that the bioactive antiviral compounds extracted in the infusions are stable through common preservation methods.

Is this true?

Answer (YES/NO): NO